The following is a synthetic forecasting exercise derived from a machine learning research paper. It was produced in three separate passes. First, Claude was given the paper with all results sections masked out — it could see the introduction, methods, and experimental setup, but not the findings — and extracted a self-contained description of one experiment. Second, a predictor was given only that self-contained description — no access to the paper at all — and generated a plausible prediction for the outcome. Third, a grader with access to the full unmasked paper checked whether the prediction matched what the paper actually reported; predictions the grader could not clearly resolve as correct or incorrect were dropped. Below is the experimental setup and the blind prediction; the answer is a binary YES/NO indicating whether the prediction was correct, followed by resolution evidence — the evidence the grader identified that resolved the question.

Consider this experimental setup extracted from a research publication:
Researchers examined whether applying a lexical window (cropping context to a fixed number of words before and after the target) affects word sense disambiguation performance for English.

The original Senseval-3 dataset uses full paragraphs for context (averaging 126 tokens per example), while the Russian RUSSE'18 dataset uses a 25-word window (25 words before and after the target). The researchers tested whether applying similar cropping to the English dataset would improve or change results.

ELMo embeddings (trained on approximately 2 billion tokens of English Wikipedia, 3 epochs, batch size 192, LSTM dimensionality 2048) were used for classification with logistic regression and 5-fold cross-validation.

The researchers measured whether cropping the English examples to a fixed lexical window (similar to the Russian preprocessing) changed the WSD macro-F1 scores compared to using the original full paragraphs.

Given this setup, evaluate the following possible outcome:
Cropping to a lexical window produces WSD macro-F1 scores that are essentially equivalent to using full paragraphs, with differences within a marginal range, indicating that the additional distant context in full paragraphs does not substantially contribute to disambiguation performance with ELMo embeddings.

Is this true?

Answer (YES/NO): YES